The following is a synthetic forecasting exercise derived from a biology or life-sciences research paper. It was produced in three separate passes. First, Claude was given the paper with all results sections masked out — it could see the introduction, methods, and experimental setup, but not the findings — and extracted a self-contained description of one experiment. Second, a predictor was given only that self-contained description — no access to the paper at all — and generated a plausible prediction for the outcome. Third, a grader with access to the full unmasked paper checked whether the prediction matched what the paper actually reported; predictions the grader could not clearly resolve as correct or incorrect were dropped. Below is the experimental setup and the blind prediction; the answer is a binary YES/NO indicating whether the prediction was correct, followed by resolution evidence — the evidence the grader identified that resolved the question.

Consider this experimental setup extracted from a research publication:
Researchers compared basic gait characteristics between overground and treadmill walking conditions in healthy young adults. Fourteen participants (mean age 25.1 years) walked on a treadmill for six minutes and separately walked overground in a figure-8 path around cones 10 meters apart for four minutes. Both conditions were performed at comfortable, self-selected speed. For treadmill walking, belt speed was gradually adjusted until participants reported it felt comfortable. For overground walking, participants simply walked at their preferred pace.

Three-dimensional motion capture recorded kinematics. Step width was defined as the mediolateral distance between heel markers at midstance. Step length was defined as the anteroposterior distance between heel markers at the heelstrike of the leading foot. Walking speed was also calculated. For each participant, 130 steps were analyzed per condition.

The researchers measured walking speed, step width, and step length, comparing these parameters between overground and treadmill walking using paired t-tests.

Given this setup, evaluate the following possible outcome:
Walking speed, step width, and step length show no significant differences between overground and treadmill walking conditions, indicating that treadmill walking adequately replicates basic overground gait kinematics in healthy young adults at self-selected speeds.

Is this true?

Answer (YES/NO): NO